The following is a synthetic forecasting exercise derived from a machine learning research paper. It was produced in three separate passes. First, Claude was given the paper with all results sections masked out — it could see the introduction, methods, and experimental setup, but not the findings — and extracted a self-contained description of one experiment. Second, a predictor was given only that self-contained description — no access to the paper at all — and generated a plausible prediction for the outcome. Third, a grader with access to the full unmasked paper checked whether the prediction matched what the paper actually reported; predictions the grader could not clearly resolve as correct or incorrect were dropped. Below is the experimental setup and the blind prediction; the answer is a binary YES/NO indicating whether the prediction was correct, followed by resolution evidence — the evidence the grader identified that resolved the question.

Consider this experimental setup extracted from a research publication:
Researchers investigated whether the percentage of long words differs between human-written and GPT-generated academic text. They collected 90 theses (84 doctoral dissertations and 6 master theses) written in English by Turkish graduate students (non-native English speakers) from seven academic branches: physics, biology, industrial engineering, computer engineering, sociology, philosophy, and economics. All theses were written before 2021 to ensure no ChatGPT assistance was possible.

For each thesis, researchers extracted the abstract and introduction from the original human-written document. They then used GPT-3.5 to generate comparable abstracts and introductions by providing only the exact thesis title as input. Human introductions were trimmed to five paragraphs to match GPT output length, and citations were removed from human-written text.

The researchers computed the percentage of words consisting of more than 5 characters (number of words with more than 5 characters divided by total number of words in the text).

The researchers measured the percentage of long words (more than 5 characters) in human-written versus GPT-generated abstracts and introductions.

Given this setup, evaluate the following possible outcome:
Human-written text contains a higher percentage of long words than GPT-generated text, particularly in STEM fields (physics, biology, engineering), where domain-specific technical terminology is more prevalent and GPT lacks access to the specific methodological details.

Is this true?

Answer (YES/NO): NO